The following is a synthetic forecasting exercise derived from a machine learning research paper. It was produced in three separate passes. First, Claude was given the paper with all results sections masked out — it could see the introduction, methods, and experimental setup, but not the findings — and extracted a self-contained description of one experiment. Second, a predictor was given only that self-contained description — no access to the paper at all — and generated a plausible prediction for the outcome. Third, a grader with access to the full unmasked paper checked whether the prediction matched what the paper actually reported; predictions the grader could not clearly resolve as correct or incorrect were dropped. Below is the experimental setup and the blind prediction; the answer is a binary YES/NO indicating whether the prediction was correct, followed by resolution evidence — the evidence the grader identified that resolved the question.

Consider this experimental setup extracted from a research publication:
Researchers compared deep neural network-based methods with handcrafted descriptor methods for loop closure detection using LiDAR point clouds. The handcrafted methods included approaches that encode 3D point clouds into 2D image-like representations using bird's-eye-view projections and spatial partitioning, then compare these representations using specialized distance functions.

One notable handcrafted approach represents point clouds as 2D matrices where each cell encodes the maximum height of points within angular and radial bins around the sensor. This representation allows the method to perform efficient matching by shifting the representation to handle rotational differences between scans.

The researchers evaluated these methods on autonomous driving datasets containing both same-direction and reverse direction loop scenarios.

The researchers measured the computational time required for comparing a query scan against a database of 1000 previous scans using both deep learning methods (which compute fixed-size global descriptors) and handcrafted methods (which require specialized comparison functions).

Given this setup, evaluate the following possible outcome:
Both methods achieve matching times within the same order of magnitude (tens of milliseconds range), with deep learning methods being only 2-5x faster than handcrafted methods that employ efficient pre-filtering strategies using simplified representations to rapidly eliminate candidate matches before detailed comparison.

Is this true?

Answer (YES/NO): NO